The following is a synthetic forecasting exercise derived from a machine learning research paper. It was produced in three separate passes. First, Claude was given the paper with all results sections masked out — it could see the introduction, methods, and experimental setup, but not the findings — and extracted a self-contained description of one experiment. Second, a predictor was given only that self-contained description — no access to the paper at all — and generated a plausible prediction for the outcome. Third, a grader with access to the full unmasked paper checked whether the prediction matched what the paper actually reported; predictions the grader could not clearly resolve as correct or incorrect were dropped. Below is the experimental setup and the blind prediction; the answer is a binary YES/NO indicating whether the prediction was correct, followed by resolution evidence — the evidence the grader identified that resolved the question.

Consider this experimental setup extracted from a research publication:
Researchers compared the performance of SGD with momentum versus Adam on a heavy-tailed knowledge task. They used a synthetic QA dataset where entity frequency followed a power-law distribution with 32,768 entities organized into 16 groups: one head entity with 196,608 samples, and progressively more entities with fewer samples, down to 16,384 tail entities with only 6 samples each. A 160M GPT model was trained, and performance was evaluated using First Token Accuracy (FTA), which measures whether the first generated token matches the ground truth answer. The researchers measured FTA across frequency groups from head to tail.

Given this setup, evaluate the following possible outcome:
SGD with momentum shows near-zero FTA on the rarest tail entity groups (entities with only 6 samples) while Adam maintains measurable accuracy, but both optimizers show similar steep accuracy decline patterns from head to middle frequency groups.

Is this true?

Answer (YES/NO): NO